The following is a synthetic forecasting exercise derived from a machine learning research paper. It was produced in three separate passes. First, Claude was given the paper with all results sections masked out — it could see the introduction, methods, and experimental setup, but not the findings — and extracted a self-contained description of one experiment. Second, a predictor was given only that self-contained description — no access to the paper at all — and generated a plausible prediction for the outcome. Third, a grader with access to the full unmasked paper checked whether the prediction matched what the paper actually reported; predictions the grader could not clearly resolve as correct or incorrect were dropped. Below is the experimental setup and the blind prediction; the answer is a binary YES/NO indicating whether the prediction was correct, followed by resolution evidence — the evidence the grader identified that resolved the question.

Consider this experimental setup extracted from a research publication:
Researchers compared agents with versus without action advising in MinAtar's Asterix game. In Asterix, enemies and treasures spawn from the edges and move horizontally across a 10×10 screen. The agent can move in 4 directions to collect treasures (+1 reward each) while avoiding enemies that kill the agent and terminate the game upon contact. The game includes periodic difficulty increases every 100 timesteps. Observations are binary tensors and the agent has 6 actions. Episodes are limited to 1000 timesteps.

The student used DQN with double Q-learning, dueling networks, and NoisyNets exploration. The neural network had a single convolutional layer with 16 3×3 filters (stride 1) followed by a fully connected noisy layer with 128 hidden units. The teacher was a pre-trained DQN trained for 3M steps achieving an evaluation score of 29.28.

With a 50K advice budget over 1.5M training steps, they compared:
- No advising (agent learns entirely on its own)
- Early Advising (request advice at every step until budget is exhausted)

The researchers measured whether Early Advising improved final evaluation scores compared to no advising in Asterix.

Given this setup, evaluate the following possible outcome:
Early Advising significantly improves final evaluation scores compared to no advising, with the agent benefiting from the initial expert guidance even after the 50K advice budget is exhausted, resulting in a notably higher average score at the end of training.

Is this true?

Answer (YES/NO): YES